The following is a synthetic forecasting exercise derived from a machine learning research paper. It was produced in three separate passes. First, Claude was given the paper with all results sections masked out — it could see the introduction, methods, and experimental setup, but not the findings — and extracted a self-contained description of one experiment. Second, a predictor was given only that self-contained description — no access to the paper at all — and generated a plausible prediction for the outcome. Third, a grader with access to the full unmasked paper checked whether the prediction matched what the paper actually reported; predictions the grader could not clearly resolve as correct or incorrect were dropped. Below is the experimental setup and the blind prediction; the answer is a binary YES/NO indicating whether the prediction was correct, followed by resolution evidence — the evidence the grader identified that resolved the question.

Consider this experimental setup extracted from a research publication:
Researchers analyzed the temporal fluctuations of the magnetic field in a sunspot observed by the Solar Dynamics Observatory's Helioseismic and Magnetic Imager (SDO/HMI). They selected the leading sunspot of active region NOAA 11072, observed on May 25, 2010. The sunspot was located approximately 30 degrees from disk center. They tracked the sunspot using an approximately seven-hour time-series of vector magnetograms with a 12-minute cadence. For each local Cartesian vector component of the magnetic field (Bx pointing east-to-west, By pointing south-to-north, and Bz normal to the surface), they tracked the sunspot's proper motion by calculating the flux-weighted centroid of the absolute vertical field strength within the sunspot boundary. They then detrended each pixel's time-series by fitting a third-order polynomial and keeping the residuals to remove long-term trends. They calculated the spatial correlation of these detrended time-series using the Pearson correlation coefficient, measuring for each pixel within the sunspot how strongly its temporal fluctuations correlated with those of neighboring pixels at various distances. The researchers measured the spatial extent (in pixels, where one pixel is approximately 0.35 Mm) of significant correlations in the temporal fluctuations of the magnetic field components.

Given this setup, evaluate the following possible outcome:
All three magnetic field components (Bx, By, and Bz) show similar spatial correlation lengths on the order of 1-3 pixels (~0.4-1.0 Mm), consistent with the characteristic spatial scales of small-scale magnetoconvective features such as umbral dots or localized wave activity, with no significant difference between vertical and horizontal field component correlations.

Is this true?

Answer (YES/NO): NO